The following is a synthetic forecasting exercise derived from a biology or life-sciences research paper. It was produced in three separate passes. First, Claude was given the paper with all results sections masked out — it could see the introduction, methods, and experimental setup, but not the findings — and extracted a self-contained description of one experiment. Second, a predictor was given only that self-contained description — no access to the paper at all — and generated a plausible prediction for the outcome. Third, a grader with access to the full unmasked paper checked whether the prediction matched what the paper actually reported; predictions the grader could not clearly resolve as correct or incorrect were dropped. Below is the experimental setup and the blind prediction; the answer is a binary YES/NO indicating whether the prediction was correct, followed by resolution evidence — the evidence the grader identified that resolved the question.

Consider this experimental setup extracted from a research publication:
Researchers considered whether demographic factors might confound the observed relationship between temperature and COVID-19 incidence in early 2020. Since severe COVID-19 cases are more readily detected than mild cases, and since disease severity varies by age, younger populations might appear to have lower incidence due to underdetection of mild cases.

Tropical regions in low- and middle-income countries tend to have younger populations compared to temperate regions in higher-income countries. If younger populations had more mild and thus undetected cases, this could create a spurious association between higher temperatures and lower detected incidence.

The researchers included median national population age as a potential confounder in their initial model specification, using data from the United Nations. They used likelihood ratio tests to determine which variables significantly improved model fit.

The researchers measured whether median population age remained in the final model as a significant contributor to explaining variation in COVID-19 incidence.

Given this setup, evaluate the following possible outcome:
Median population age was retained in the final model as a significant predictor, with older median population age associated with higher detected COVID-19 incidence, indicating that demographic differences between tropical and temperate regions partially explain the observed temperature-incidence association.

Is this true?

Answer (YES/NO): NO